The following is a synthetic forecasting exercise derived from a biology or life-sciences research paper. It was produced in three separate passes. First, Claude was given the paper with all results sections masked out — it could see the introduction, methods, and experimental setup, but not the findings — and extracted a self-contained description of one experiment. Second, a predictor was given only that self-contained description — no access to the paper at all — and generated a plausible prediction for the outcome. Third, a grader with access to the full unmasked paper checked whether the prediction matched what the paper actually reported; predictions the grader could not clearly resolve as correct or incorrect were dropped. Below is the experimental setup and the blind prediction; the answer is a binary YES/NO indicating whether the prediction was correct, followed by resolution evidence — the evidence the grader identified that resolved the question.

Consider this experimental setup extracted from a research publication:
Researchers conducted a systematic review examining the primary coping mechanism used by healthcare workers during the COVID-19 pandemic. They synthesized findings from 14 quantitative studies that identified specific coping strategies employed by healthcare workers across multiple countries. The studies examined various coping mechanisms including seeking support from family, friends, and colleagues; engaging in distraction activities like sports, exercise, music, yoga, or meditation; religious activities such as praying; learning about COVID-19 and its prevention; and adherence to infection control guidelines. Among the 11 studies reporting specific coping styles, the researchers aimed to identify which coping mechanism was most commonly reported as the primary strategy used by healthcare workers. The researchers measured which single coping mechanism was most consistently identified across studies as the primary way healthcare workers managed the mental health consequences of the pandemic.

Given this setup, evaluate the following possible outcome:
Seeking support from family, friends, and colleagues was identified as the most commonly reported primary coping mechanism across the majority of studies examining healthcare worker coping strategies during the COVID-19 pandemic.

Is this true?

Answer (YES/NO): YES